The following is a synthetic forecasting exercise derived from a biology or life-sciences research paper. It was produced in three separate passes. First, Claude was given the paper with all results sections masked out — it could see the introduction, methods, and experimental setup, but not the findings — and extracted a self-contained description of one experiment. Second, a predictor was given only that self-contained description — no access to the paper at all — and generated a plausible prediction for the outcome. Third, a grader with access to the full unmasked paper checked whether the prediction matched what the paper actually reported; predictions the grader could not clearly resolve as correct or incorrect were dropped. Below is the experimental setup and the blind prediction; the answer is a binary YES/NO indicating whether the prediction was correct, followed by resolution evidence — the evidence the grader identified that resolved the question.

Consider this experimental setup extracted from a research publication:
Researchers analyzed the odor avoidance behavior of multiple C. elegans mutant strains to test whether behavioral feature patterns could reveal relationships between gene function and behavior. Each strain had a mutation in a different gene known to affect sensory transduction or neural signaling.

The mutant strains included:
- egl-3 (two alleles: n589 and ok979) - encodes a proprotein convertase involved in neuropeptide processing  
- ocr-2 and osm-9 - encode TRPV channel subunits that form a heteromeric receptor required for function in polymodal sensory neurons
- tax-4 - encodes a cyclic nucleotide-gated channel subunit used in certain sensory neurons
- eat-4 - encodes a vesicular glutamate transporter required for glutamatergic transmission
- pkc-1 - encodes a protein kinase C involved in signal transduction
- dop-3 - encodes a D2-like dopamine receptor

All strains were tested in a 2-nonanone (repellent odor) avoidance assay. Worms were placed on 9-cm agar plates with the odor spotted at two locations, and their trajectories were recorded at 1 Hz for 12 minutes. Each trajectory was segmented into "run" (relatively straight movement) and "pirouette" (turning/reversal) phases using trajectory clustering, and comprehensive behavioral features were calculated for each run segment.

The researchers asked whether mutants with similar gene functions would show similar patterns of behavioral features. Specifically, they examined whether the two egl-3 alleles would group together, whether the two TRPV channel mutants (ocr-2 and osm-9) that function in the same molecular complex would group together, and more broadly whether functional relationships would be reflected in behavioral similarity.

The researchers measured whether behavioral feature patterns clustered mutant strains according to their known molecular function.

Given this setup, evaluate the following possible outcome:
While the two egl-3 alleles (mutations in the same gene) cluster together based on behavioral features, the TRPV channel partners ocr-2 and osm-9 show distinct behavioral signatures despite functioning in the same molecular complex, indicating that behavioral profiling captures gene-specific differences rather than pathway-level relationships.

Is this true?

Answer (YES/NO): NO